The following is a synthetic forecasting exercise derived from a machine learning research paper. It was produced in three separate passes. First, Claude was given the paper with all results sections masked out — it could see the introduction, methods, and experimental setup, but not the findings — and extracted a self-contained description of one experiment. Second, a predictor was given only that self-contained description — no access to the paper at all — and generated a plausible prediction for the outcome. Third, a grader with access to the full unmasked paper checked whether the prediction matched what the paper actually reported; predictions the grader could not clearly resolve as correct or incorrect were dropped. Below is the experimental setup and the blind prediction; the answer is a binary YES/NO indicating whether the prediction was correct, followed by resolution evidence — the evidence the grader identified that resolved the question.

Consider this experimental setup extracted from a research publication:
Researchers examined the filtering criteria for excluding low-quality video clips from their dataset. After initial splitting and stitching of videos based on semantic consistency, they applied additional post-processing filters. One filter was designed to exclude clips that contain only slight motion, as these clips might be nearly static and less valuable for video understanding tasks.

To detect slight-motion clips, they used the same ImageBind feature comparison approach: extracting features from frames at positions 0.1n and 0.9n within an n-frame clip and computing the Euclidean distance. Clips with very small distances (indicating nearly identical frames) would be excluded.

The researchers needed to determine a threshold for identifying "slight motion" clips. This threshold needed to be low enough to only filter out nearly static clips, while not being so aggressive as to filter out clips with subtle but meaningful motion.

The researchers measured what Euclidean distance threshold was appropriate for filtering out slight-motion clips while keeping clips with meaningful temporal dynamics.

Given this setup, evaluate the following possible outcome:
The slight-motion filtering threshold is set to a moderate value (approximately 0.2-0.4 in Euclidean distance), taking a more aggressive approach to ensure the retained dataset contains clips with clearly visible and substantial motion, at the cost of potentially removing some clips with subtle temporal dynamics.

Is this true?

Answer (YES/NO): NO